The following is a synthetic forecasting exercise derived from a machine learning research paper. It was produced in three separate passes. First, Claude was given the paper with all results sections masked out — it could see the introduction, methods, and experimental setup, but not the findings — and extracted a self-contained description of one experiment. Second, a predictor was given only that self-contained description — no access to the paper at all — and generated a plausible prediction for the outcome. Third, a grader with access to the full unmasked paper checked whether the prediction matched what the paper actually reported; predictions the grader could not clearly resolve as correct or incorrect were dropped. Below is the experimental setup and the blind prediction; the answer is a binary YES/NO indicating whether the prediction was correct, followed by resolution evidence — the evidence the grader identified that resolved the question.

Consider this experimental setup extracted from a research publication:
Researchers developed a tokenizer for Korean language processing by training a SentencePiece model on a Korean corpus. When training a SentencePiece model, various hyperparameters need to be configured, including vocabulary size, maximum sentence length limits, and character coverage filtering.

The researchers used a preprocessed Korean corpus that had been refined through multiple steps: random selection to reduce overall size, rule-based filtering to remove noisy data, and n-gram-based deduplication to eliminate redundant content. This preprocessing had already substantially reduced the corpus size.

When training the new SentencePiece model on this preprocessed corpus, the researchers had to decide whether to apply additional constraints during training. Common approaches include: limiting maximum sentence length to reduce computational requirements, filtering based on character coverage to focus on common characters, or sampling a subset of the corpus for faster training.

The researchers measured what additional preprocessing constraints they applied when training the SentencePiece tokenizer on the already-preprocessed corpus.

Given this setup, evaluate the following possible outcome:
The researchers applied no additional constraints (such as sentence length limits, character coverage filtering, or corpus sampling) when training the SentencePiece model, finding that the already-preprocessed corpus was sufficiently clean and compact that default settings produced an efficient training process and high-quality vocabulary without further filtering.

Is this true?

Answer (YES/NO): YES